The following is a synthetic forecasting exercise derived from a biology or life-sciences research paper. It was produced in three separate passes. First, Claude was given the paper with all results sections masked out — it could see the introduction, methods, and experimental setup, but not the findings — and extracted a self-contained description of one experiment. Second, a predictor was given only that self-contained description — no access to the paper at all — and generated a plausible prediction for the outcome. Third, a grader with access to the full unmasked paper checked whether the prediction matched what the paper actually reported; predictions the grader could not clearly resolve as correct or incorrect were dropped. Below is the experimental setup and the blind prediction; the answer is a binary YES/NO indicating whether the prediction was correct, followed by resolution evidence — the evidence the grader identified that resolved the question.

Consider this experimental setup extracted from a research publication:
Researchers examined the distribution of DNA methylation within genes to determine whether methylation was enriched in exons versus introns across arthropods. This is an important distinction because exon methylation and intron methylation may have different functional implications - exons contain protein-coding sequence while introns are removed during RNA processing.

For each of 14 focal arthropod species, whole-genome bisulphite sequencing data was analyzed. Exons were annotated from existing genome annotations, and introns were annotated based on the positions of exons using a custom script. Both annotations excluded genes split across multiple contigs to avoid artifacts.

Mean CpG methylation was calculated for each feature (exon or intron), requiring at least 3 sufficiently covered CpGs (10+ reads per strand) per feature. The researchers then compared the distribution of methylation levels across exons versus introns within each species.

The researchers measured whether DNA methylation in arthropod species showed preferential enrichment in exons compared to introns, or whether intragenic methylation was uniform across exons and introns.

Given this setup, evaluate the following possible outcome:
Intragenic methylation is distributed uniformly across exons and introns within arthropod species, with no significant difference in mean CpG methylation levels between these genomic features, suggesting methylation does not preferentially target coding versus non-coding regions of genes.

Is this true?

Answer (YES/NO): NO